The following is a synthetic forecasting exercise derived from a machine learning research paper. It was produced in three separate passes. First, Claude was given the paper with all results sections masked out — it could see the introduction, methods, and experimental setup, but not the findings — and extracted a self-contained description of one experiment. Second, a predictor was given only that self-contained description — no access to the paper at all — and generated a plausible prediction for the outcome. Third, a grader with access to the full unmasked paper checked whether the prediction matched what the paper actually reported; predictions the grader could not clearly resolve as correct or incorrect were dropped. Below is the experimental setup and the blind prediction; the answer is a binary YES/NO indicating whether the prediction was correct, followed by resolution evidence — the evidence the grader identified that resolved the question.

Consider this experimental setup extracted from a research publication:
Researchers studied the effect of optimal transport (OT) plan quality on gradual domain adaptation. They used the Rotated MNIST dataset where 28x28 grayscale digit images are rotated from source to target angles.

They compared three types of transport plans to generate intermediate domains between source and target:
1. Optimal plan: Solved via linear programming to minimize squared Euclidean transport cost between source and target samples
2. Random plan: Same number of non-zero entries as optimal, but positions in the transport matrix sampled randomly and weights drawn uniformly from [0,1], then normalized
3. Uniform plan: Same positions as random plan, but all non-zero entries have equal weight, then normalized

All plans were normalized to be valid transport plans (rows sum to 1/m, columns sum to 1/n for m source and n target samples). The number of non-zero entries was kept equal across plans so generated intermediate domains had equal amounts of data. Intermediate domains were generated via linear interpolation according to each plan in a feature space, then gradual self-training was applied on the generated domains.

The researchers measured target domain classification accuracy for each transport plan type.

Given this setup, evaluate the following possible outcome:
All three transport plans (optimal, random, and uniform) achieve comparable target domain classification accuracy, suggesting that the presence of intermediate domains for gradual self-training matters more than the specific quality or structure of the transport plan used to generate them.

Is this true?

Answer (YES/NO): NO